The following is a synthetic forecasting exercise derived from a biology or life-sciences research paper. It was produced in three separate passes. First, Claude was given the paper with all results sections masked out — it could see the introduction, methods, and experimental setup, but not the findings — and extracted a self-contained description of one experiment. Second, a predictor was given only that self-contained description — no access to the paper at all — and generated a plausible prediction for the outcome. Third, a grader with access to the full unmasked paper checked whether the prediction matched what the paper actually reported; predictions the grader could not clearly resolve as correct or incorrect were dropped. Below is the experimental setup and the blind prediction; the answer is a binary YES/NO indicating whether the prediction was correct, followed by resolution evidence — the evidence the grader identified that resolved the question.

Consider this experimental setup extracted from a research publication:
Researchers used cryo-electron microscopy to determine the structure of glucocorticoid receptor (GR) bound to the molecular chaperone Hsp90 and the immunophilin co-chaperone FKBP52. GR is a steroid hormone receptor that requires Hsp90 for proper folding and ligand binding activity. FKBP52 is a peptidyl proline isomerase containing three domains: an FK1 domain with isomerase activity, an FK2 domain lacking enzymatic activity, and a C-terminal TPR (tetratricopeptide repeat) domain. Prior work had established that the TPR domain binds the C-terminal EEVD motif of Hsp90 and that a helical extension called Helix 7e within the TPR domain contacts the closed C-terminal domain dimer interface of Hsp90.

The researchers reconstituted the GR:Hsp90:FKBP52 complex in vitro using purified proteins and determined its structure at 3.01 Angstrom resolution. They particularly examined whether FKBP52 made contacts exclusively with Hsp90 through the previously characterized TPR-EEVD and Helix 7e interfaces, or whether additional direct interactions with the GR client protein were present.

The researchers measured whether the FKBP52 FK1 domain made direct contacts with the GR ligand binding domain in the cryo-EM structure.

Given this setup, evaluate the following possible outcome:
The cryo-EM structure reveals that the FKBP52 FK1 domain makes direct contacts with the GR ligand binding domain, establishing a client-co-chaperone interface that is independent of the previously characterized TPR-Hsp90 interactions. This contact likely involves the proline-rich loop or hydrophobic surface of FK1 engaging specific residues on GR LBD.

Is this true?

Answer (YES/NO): YES